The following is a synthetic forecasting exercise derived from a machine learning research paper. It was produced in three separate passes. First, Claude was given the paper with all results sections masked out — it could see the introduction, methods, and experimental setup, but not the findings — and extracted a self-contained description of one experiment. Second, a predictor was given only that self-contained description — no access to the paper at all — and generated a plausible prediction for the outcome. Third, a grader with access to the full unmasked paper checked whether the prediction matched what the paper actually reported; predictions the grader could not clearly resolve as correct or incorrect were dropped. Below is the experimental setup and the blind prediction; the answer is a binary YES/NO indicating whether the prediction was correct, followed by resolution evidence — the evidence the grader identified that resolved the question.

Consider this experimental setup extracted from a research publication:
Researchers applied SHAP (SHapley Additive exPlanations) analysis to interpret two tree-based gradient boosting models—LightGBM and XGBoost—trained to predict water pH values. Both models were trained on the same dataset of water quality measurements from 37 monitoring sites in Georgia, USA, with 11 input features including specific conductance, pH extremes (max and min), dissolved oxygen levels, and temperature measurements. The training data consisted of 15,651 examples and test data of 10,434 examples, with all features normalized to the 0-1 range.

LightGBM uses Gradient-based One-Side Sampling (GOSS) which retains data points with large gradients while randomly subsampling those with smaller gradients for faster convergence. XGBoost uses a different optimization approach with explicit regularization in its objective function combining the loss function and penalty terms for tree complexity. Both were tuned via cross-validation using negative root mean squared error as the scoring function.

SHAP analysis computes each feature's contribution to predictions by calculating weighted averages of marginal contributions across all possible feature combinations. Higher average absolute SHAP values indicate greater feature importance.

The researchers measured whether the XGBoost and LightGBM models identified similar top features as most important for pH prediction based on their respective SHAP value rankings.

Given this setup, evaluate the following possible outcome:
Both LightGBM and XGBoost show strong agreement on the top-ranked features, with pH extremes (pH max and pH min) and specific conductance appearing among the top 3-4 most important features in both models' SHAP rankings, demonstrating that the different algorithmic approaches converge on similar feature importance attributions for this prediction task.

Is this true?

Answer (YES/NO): NO